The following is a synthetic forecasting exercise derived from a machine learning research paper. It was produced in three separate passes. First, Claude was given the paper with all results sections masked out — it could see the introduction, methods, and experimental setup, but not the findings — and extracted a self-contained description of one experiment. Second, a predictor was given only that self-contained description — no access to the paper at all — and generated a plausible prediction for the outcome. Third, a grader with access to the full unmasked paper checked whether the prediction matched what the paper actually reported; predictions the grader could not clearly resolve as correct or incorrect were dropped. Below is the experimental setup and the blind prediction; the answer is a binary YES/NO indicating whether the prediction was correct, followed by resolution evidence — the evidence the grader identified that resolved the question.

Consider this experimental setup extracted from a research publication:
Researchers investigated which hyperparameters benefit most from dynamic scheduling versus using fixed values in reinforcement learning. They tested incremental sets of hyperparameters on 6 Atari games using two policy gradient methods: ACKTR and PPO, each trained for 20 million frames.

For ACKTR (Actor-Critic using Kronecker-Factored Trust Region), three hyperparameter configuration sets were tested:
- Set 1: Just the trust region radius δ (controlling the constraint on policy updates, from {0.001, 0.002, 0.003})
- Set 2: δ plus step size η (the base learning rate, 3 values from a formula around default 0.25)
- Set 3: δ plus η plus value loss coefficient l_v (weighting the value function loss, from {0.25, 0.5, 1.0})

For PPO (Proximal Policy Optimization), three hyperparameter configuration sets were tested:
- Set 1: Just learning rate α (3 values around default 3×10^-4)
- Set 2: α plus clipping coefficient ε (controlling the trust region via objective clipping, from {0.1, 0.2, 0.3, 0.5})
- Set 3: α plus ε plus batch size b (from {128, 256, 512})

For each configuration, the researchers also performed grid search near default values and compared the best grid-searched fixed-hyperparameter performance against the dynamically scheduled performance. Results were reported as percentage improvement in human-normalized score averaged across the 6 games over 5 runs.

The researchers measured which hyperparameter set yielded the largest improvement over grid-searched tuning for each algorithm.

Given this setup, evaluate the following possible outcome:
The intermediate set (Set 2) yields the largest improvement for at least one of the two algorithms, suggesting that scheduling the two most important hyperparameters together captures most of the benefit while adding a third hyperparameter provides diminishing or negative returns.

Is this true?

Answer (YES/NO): NO